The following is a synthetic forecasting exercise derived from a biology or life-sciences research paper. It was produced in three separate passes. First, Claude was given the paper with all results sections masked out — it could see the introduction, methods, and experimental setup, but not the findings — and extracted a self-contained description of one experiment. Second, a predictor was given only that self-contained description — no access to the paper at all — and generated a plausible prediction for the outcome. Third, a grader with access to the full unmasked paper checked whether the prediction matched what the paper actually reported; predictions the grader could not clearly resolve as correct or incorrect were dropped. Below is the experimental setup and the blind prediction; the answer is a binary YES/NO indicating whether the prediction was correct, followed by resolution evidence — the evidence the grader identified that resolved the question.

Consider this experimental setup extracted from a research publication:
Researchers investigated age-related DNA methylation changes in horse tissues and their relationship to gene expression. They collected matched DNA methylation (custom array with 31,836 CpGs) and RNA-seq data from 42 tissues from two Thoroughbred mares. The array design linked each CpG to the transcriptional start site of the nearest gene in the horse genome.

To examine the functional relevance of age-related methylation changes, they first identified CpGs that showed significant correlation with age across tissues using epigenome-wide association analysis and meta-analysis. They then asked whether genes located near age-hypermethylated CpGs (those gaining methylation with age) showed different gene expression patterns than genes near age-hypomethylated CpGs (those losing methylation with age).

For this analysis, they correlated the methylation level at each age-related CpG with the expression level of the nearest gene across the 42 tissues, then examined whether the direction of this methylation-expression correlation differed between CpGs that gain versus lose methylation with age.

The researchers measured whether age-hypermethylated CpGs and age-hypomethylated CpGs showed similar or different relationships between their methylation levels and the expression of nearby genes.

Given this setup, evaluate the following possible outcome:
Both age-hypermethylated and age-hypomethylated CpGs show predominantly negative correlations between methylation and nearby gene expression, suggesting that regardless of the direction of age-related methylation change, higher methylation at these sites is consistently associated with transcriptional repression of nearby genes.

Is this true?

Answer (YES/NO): NO